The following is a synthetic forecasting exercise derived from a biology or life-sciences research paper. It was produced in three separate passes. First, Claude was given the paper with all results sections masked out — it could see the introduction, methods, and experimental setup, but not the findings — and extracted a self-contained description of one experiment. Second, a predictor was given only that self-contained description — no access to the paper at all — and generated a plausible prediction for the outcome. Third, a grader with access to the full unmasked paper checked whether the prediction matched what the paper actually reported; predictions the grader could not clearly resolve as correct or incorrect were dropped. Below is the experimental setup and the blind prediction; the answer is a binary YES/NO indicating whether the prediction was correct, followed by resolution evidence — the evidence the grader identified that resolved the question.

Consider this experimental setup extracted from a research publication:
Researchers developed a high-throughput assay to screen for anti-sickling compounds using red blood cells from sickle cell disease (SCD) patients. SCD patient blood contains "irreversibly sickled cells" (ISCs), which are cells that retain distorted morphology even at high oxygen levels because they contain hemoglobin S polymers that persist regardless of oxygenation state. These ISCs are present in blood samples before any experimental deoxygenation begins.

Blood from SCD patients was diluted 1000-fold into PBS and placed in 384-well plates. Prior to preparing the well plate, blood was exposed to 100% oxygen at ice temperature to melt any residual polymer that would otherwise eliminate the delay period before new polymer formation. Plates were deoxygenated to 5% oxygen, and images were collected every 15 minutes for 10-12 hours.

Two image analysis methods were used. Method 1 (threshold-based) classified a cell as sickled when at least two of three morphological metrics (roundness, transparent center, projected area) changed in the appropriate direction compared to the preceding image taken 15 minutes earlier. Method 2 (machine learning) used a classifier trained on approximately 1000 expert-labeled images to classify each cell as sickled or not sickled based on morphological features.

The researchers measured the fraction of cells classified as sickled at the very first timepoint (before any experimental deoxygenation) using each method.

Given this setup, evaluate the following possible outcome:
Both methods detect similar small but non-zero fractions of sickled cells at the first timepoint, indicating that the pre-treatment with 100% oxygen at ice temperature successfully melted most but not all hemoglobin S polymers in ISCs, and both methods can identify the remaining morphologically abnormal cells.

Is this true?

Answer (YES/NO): NO